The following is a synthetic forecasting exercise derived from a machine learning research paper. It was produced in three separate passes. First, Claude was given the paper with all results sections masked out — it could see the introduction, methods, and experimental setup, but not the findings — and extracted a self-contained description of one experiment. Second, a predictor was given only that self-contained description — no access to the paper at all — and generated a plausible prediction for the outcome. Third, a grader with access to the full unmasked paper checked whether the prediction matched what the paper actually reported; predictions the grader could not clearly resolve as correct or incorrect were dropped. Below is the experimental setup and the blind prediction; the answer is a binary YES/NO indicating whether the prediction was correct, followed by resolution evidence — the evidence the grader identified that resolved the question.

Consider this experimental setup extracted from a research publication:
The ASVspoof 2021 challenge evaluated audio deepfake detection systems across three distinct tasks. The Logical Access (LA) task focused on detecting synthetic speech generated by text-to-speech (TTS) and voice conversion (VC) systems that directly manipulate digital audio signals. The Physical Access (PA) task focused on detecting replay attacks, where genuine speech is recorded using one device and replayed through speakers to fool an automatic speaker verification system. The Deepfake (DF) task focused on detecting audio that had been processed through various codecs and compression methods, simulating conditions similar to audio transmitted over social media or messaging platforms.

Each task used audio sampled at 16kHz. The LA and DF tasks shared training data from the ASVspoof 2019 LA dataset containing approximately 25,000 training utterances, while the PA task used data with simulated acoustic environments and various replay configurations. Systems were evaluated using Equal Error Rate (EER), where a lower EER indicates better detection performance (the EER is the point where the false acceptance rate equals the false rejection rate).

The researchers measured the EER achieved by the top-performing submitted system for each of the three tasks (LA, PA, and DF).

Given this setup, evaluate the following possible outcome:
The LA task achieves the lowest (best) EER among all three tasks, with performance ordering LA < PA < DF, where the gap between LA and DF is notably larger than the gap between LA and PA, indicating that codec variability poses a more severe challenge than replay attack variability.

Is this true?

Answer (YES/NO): NO